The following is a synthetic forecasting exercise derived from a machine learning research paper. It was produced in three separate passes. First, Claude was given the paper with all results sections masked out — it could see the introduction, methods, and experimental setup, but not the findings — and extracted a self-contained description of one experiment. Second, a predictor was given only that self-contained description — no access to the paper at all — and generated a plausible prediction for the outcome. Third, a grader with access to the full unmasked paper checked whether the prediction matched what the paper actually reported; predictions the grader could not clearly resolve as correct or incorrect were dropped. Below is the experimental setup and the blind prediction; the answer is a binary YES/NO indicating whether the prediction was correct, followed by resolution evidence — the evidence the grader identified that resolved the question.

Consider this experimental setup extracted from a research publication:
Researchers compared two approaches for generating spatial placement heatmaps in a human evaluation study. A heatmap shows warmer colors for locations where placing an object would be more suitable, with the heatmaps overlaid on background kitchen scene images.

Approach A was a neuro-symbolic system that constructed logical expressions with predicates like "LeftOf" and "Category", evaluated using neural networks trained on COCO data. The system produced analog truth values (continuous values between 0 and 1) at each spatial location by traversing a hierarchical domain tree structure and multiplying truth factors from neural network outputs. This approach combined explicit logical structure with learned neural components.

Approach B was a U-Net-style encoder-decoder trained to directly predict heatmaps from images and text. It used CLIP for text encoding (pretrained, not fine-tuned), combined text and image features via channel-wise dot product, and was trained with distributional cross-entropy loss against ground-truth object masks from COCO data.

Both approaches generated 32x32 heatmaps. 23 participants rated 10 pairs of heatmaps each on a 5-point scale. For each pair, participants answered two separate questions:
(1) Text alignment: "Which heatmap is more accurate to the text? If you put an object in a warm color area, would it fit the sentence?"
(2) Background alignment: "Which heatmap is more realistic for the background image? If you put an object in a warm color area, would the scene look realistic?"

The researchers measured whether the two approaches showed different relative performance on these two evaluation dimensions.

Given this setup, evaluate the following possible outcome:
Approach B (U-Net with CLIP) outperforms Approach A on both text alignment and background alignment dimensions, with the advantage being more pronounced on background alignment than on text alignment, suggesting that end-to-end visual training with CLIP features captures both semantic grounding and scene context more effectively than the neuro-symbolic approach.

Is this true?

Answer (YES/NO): NO